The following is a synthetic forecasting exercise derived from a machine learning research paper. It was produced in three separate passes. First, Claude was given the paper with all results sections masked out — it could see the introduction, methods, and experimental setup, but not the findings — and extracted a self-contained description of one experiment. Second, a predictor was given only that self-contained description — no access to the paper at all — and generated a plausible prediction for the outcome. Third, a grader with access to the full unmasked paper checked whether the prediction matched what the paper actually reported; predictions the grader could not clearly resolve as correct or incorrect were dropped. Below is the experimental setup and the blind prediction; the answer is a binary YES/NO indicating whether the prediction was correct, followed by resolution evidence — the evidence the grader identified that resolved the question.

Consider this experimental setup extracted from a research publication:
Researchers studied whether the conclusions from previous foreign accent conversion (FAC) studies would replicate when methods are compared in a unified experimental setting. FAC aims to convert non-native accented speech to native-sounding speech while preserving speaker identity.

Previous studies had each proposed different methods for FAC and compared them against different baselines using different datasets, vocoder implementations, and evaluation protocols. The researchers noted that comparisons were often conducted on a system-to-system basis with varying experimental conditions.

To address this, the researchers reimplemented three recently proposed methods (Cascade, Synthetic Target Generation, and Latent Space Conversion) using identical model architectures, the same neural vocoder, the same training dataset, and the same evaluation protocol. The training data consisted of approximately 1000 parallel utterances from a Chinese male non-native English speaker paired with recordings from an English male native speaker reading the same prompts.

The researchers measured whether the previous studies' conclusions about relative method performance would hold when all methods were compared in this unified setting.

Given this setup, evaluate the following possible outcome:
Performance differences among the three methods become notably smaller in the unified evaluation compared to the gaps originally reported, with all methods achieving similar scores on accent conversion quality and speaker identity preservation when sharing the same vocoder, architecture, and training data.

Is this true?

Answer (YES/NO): NO